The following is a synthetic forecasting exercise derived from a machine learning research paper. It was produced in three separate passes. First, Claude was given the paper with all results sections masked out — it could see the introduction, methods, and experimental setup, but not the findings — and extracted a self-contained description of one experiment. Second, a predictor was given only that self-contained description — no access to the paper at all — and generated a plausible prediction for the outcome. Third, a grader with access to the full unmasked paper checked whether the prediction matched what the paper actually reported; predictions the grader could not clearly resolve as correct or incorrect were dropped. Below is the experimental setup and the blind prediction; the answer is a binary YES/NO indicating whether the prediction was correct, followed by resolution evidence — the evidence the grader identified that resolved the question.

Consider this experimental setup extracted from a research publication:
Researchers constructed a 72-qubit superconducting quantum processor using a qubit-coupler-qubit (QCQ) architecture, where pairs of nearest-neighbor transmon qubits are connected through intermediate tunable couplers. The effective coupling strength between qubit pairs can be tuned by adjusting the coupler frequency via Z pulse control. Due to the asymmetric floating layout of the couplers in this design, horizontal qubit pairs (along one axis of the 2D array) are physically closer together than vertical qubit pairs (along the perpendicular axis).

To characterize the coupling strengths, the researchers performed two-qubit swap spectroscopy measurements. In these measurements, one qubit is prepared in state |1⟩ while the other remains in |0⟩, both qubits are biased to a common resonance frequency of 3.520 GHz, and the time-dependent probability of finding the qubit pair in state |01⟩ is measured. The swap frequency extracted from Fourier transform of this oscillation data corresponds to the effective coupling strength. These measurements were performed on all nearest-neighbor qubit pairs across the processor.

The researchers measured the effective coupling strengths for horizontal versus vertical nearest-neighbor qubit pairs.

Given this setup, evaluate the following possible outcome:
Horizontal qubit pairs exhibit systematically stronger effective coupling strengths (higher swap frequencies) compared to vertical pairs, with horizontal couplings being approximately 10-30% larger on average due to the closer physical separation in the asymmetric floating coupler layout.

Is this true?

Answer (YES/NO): NO